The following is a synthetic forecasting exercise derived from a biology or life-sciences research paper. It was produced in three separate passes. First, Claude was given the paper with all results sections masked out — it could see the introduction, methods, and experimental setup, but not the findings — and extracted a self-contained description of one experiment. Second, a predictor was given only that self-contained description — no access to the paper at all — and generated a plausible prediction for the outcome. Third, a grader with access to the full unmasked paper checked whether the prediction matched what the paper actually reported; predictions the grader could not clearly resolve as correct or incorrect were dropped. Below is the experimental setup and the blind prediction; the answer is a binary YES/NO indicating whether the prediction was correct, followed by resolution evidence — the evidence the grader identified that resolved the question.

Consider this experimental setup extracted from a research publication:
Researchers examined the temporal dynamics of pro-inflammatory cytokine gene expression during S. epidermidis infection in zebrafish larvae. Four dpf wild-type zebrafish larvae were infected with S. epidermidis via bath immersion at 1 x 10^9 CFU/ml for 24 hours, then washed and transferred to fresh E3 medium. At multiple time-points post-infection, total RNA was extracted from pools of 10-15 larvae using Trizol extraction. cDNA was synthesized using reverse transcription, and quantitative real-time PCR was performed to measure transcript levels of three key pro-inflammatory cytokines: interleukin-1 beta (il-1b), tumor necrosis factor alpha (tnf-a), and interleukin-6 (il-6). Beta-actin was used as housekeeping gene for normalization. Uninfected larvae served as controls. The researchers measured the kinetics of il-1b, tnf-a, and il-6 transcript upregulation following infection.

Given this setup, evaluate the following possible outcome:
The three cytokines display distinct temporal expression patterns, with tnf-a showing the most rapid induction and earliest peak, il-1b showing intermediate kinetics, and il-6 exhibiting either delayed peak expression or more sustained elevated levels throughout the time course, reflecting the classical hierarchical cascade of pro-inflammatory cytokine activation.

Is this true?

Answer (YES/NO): NO